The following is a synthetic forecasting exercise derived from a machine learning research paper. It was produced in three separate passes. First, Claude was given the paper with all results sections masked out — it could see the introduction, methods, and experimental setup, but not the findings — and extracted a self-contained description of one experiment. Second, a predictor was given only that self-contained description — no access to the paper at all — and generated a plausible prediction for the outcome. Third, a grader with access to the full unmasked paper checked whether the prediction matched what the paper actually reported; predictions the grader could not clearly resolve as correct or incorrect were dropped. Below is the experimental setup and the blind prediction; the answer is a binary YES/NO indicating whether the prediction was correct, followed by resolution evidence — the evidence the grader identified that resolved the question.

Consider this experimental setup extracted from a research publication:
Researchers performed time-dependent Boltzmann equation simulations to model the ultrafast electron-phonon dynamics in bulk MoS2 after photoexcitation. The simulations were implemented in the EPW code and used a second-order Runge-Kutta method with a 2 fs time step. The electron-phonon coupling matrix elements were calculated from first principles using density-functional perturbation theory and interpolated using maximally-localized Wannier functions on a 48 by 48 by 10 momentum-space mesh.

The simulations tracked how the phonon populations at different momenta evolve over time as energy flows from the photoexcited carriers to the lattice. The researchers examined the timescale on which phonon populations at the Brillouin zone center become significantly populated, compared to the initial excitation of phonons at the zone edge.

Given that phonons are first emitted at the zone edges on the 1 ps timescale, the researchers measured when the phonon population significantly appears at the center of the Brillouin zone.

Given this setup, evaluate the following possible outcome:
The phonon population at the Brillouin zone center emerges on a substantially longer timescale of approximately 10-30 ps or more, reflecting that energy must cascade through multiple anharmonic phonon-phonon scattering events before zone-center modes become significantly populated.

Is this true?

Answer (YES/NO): NO